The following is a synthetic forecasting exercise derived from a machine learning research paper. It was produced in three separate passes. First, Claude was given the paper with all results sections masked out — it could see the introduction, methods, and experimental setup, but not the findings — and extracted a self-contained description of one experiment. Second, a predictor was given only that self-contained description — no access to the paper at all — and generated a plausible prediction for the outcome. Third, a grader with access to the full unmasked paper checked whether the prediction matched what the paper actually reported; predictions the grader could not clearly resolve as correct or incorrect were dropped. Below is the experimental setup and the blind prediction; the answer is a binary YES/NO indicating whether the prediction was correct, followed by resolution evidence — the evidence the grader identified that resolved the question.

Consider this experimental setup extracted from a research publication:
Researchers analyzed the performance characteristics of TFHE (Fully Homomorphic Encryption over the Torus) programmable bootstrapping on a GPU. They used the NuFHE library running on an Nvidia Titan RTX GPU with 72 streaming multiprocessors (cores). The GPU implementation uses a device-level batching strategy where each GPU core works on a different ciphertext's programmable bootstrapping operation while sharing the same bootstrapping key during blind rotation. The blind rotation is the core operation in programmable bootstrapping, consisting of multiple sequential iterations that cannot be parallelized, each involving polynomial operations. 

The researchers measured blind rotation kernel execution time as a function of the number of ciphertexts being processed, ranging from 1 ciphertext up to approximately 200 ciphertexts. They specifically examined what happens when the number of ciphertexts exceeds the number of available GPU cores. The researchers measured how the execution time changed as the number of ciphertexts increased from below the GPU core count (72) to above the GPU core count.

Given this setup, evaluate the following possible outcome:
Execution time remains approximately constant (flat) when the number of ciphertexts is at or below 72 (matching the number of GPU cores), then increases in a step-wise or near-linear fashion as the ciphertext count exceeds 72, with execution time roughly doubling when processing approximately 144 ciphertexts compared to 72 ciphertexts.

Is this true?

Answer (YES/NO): YES